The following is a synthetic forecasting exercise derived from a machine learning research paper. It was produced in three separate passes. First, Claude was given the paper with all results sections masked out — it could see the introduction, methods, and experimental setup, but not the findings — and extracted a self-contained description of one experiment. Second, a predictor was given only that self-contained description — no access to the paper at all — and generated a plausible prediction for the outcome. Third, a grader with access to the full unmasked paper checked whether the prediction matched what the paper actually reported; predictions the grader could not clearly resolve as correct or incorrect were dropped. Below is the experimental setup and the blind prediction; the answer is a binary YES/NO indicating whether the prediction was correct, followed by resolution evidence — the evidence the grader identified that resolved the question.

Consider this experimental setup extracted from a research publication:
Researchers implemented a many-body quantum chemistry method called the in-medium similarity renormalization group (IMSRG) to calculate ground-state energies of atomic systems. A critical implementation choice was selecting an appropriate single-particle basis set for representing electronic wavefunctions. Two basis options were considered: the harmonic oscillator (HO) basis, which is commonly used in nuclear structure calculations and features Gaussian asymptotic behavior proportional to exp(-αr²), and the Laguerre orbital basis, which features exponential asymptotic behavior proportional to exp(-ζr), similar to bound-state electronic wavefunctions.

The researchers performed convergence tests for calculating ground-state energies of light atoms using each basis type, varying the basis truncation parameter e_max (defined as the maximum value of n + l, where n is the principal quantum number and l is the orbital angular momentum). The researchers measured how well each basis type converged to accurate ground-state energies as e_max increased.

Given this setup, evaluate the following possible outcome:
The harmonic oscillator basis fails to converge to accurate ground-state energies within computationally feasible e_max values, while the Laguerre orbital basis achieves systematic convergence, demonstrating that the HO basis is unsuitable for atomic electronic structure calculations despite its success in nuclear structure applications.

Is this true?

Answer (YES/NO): NO